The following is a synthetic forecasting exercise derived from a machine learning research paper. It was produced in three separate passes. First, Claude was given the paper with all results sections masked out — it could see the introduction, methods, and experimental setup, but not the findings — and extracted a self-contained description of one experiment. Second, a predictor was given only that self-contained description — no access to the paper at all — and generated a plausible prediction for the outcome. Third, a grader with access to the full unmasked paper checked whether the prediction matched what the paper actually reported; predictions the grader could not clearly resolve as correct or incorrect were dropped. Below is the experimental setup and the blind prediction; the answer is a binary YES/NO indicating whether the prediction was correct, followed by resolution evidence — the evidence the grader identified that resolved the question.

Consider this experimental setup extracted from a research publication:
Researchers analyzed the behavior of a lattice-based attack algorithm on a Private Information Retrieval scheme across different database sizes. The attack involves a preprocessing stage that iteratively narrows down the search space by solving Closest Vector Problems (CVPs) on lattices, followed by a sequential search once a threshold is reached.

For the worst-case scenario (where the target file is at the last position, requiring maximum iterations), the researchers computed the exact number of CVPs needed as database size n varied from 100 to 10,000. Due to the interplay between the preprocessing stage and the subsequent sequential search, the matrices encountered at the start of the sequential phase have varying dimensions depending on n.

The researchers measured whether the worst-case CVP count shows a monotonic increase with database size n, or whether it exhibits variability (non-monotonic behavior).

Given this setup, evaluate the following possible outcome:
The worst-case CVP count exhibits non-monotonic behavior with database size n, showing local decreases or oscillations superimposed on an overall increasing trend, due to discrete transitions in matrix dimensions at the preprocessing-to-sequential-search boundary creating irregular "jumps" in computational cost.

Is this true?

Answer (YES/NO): YES